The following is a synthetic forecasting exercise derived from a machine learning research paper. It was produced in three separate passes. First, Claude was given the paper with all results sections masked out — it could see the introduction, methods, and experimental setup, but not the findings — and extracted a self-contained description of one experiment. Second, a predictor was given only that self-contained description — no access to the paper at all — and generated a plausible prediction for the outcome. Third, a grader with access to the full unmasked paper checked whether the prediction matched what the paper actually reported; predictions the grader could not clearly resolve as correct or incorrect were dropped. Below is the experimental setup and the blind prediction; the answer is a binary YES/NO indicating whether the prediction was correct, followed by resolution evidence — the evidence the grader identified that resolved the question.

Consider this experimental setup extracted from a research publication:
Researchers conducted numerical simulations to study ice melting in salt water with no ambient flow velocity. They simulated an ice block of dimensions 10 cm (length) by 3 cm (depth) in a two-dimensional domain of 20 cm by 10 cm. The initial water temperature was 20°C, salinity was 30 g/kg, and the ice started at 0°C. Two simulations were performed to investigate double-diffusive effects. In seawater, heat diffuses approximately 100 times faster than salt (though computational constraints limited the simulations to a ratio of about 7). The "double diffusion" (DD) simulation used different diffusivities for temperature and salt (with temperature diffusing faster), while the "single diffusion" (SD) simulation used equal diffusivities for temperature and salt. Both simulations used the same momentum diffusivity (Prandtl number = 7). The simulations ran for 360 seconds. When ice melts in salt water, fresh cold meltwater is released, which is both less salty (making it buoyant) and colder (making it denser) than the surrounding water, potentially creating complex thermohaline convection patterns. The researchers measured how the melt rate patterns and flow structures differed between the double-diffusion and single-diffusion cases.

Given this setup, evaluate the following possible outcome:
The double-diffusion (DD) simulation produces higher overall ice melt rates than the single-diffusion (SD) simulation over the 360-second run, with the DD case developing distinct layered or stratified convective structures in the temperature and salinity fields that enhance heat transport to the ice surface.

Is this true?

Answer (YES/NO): NO